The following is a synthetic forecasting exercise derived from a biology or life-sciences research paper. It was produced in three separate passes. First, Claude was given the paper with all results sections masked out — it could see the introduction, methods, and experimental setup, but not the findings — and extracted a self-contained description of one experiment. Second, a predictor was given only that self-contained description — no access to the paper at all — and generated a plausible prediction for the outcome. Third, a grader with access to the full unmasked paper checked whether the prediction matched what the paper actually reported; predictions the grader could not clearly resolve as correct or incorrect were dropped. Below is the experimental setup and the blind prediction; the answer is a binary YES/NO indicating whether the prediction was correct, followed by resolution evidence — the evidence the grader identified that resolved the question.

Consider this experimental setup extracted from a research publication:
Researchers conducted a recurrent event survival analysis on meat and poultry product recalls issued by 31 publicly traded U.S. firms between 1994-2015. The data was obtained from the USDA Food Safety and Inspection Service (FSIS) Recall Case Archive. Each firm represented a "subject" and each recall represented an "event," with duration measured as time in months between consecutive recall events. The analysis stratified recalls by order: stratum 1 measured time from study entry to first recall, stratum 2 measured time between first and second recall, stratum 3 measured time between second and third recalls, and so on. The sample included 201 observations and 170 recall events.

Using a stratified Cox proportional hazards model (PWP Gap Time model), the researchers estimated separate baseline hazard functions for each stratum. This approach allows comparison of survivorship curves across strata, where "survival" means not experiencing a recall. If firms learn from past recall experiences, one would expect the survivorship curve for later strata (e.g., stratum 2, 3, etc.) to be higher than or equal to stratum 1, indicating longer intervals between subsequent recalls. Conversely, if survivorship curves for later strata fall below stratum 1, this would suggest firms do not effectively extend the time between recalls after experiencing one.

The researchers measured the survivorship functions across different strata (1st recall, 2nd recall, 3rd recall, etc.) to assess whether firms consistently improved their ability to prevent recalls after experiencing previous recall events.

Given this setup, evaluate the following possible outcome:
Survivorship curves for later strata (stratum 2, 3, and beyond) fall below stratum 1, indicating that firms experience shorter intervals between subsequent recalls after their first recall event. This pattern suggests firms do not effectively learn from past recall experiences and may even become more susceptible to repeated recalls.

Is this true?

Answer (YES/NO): NO